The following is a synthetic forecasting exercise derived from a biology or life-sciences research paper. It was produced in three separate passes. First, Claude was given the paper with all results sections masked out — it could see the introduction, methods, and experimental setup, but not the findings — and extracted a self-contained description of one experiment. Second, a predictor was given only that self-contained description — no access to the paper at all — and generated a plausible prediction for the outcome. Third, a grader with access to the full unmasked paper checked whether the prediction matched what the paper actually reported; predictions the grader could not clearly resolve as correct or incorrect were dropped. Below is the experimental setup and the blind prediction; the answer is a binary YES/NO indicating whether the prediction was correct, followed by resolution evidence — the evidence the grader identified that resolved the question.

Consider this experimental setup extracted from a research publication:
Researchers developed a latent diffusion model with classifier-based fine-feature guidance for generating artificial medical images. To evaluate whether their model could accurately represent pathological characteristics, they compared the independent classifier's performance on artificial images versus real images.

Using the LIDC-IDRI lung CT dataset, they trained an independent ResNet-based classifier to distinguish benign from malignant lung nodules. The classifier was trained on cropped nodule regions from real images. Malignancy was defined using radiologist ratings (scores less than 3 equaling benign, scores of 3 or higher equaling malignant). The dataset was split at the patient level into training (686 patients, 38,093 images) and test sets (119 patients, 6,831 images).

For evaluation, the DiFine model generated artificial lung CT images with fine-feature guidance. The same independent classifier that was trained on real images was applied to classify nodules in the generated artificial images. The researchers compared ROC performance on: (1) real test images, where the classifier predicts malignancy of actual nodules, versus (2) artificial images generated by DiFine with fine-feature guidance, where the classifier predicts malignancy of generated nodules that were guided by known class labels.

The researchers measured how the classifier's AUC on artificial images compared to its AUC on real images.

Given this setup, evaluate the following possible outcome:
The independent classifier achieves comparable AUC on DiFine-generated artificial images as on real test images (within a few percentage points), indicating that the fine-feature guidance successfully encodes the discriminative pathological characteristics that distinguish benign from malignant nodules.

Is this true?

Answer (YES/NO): NO